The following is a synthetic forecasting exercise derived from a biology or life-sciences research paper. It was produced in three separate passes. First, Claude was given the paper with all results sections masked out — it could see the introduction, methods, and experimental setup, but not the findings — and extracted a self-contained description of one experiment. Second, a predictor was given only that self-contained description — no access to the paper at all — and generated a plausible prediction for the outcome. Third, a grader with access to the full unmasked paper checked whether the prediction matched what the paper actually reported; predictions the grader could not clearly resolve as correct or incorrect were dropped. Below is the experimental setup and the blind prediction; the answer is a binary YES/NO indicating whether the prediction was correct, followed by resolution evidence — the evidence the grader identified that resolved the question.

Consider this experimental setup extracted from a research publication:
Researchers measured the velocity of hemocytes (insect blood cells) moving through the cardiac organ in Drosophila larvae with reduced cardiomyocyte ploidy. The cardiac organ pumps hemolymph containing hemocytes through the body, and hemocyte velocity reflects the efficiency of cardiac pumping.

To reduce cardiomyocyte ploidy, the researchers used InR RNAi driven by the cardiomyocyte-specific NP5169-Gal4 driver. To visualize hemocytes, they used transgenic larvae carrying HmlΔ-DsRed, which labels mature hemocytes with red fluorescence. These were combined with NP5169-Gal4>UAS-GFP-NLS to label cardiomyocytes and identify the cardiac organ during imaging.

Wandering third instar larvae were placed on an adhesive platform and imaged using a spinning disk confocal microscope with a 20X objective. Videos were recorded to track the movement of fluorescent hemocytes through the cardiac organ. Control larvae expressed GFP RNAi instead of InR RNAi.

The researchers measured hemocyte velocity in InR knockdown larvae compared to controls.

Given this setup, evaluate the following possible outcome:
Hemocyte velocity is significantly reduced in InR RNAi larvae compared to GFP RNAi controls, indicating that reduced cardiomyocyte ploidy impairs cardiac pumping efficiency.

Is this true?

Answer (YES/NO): YES